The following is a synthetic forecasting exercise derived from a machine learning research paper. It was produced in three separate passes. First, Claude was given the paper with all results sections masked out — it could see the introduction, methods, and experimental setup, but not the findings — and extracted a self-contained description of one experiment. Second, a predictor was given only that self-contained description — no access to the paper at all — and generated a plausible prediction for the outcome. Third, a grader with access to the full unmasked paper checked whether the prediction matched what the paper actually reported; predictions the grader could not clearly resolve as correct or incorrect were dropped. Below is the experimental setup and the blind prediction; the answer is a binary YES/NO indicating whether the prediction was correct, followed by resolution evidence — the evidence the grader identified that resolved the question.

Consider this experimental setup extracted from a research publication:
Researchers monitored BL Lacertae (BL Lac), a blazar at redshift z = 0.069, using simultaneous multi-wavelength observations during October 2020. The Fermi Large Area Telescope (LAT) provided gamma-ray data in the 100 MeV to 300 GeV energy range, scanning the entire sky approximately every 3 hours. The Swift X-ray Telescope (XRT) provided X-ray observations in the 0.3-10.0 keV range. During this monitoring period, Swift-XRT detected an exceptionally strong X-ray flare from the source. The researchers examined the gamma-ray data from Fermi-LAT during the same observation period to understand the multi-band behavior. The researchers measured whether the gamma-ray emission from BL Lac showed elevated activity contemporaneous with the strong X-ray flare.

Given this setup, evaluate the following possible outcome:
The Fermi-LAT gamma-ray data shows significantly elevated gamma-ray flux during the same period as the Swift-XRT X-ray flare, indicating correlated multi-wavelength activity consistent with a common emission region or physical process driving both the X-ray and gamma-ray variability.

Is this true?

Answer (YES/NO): YES